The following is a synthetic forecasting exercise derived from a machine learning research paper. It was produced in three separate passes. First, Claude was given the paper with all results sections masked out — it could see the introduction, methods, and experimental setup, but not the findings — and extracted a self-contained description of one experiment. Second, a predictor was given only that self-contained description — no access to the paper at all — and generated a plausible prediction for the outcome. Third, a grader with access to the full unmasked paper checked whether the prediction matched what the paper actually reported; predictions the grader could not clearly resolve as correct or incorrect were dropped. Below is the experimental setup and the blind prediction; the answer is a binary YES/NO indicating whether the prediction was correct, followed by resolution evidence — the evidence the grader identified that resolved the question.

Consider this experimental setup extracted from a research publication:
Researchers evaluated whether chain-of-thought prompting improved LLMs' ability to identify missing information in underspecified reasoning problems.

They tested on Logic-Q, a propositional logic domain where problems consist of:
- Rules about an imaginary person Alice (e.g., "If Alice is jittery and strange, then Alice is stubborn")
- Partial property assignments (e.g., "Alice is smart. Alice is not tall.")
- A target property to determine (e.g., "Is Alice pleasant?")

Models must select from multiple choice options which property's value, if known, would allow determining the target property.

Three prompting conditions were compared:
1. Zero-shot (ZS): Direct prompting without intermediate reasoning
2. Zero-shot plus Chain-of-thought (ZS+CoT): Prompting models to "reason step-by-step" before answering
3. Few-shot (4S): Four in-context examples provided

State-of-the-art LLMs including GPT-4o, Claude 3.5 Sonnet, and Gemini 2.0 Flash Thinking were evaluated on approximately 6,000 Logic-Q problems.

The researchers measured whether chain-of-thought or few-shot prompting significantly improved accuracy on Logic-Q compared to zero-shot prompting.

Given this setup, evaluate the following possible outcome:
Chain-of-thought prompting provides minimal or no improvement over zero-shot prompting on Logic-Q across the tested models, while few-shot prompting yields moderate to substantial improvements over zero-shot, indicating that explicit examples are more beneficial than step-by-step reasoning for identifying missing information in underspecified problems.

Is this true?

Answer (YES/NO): NO